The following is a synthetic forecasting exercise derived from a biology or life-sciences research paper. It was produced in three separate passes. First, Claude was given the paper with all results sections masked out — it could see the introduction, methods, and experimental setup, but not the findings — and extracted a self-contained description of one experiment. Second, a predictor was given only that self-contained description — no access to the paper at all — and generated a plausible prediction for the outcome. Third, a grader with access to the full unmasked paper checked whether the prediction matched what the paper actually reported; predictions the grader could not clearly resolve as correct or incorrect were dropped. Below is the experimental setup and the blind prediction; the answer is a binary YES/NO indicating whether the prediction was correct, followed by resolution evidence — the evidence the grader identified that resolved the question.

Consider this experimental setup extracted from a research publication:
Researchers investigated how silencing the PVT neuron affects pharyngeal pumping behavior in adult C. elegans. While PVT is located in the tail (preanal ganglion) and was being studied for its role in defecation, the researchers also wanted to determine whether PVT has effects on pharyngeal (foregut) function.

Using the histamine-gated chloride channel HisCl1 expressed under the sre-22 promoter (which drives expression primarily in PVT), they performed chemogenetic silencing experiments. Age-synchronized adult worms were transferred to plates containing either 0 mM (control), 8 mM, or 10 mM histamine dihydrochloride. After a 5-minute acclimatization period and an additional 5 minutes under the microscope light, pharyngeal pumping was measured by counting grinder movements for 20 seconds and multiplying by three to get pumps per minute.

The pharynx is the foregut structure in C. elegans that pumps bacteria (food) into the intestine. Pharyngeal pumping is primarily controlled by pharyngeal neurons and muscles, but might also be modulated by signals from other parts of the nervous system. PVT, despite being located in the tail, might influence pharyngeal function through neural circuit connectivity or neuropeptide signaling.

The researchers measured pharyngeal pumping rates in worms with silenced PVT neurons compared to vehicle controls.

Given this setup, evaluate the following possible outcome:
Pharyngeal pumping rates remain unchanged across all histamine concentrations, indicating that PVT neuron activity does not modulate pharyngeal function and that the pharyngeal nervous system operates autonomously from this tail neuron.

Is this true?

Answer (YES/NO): YES